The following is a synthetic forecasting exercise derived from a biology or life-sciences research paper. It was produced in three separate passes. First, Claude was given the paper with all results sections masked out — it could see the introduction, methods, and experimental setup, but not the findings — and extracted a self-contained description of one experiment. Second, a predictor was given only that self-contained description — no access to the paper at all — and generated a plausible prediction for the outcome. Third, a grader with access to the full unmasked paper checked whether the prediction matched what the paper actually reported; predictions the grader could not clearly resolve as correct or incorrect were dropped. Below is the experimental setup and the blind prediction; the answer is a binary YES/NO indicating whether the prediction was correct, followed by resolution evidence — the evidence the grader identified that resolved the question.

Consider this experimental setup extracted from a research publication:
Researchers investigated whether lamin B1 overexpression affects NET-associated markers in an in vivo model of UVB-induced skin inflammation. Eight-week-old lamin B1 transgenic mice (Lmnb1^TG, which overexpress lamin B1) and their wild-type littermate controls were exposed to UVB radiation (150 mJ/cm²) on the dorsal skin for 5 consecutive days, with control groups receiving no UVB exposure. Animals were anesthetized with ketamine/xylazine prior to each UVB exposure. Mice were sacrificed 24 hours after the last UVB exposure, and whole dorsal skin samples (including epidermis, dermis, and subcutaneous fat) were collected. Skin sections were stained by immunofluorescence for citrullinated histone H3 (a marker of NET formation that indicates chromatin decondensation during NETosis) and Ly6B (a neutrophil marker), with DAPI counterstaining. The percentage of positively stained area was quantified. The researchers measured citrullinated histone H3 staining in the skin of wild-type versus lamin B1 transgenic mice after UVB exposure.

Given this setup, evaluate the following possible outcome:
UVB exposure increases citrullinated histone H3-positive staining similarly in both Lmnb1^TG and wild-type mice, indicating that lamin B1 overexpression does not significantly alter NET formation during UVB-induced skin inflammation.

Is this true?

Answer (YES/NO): NO